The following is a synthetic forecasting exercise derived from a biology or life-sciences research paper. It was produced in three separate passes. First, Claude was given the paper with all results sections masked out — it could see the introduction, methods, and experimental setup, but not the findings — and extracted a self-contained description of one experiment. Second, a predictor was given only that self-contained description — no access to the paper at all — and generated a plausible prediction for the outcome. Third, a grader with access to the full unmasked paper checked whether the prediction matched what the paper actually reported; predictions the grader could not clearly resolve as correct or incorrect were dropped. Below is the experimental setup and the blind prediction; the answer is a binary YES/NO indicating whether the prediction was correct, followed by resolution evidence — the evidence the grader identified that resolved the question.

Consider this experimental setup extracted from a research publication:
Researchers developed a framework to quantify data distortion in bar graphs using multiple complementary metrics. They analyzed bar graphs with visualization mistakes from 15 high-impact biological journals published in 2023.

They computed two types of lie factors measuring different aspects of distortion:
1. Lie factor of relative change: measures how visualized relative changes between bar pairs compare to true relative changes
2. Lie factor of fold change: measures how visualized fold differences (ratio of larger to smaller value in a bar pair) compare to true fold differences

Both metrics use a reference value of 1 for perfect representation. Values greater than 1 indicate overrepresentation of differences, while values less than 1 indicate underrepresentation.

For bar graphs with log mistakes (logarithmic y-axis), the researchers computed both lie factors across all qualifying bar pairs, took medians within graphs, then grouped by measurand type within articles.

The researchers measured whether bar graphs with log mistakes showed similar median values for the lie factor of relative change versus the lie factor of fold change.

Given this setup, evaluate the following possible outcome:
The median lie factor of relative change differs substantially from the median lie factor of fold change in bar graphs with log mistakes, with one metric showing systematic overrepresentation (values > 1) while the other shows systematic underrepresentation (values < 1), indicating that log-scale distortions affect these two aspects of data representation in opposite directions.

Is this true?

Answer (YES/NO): NO